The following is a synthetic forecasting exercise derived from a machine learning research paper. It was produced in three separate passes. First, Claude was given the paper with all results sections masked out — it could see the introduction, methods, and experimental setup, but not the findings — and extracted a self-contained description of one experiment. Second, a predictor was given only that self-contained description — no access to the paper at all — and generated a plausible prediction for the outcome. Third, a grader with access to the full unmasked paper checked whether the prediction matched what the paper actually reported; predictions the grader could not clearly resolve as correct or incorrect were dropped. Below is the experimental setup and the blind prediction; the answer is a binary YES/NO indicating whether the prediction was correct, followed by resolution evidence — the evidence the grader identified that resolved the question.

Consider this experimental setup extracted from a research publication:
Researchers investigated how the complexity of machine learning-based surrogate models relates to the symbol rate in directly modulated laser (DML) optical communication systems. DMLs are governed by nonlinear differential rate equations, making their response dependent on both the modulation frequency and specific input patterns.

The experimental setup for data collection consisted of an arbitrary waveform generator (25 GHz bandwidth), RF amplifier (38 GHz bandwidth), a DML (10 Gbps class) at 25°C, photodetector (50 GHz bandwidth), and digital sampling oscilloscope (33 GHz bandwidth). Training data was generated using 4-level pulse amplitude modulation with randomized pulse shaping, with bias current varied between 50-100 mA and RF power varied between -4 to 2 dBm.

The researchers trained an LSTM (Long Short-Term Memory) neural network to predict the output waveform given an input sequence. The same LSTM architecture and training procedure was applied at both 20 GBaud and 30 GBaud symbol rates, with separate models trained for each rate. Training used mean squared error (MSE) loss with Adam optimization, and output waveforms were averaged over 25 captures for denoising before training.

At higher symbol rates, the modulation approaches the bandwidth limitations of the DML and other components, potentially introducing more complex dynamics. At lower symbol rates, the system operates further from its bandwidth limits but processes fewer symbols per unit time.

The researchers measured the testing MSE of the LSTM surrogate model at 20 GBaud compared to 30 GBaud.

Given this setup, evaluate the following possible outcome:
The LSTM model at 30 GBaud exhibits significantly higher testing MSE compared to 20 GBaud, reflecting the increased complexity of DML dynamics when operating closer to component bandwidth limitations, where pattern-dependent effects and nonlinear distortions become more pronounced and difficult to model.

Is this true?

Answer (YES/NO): NO